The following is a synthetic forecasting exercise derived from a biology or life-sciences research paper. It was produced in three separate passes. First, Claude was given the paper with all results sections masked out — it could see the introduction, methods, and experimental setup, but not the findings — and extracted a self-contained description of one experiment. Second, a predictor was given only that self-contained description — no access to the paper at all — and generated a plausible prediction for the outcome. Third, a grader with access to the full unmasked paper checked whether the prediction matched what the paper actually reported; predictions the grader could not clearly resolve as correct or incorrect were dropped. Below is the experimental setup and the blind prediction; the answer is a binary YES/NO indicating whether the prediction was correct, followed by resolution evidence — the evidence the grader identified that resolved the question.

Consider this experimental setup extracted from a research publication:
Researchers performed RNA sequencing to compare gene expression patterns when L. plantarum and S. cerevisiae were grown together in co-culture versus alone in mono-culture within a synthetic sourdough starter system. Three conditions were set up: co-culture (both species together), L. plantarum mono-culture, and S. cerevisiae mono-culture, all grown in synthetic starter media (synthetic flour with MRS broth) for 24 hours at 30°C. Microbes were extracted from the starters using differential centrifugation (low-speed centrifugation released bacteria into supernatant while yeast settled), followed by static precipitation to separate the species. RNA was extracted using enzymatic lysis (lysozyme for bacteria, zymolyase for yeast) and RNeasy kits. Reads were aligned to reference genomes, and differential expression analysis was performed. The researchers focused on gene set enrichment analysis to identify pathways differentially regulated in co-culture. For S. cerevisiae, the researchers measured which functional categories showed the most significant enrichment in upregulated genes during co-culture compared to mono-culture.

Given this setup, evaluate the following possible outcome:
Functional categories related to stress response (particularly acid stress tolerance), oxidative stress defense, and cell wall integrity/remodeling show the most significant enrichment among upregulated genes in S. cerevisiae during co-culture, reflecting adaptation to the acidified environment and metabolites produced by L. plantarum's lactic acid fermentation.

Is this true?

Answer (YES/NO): NO